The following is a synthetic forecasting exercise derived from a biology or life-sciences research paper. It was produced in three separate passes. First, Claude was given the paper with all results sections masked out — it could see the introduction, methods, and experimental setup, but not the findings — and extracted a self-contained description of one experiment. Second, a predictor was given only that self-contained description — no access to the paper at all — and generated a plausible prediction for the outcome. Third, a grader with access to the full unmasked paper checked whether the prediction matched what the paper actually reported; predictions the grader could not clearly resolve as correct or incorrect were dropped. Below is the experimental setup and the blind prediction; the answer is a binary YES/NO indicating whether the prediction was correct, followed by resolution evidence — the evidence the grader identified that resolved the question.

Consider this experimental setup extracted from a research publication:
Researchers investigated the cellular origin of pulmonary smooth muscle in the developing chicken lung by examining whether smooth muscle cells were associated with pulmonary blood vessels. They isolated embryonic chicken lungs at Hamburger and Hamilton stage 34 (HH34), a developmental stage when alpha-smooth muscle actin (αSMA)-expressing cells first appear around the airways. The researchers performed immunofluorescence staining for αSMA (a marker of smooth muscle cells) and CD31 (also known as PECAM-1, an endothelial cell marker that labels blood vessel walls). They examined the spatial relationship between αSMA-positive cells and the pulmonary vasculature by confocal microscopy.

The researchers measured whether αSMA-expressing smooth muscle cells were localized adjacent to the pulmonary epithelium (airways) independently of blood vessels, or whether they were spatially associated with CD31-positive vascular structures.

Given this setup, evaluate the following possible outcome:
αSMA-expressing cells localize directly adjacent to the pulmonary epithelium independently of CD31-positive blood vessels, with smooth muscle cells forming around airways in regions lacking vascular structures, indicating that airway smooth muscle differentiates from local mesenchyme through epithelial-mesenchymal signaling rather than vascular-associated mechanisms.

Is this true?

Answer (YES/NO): NO